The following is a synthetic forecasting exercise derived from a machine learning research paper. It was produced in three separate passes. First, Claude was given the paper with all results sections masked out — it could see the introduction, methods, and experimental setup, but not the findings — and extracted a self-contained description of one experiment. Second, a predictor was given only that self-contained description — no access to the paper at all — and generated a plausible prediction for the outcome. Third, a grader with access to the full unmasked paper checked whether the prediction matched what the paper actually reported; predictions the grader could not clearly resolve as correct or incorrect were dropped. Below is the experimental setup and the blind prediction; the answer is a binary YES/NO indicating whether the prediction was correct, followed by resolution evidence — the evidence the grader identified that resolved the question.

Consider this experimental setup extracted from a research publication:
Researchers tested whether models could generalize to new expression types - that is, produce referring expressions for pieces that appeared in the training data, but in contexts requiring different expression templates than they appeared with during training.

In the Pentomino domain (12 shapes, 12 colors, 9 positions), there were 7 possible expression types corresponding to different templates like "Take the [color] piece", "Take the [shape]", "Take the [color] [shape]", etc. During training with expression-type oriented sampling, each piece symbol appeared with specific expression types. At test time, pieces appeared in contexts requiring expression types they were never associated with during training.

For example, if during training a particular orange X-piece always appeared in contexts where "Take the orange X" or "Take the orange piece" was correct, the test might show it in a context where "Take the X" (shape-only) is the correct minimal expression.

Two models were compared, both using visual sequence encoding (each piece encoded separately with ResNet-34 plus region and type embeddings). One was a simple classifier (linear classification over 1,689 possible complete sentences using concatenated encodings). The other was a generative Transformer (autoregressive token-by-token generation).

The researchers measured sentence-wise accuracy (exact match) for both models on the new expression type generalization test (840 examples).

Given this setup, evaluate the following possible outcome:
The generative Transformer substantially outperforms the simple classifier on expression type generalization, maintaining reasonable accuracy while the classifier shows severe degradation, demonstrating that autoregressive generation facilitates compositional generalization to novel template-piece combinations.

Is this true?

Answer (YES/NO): YES